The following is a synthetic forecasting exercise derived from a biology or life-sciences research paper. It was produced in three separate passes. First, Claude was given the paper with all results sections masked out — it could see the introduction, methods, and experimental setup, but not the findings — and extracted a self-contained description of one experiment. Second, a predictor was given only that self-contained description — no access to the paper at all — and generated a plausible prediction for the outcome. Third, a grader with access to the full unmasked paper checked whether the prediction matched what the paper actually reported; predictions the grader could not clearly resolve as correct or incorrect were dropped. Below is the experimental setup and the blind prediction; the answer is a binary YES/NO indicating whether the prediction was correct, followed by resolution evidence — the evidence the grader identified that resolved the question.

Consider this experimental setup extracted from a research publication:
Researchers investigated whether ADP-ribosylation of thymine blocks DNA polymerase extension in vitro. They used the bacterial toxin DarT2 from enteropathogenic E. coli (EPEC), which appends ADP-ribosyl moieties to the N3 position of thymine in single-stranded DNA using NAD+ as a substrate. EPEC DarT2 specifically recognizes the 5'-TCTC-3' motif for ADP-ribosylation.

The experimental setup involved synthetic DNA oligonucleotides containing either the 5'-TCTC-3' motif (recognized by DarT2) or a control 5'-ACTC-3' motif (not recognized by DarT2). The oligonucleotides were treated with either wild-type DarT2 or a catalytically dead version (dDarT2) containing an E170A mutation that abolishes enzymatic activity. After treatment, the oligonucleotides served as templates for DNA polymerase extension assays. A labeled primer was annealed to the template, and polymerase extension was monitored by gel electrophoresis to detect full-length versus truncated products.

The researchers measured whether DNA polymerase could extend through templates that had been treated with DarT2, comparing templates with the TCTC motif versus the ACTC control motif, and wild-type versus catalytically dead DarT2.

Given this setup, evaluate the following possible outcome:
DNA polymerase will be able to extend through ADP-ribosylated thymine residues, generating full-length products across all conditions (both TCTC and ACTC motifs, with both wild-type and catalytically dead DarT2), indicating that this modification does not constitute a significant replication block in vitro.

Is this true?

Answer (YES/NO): NO